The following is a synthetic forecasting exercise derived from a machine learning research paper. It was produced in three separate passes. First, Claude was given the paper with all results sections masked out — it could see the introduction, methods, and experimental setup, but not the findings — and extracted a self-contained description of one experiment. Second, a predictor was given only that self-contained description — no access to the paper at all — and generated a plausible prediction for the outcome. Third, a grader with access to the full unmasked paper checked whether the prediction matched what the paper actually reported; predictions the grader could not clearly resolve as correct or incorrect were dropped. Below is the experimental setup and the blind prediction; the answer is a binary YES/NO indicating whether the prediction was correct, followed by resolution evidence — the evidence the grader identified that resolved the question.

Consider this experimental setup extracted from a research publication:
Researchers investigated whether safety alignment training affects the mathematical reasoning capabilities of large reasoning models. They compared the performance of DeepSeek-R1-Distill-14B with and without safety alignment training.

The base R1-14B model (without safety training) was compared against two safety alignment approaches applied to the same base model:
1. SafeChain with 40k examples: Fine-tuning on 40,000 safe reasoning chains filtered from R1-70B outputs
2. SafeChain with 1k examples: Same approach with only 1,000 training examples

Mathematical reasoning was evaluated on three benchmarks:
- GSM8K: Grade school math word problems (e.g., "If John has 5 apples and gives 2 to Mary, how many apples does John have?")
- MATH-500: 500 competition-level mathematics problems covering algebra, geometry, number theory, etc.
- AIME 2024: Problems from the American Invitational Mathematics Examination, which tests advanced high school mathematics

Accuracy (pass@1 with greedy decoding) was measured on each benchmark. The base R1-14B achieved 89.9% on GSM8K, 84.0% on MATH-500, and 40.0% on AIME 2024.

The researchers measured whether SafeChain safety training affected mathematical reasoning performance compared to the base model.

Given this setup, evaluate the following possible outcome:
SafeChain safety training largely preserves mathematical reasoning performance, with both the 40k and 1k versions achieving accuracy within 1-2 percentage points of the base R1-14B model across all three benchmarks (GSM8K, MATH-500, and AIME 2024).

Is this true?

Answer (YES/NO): NO